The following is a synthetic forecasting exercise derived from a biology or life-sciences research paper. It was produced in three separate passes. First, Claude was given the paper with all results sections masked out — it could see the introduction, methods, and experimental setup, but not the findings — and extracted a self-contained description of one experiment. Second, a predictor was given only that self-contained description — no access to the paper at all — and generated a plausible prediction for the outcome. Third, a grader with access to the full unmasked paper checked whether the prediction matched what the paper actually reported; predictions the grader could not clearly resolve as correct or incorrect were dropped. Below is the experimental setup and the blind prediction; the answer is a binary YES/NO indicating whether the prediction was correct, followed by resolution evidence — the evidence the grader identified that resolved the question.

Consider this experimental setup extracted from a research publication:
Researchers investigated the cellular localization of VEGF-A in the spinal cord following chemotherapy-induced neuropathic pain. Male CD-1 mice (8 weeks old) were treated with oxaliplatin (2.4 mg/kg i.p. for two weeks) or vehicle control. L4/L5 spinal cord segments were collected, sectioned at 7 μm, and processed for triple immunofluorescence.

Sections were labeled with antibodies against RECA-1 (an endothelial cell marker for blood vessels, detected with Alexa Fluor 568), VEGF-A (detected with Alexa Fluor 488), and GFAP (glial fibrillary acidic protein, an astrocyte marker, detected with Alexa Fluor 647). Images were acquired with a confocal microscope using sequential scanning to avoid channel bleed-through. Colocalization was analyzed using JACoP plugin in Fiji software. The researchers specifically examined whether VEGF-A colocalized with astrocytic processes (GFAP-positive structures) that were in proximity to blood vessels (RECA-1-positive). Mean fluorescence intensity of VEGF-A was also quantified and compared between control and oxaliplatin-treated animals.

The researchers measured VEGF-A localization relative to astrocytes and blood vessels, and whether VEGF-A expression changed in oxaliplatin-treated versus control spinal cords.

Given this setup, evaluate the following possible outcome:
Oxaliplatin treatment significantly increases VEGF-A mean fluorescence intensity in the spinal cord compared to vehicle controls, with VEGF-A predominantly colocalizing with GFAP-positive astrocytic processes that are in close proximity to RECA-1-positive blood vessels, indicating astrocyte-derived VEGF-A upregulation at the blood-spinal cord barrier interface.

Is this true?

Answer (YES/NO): NO